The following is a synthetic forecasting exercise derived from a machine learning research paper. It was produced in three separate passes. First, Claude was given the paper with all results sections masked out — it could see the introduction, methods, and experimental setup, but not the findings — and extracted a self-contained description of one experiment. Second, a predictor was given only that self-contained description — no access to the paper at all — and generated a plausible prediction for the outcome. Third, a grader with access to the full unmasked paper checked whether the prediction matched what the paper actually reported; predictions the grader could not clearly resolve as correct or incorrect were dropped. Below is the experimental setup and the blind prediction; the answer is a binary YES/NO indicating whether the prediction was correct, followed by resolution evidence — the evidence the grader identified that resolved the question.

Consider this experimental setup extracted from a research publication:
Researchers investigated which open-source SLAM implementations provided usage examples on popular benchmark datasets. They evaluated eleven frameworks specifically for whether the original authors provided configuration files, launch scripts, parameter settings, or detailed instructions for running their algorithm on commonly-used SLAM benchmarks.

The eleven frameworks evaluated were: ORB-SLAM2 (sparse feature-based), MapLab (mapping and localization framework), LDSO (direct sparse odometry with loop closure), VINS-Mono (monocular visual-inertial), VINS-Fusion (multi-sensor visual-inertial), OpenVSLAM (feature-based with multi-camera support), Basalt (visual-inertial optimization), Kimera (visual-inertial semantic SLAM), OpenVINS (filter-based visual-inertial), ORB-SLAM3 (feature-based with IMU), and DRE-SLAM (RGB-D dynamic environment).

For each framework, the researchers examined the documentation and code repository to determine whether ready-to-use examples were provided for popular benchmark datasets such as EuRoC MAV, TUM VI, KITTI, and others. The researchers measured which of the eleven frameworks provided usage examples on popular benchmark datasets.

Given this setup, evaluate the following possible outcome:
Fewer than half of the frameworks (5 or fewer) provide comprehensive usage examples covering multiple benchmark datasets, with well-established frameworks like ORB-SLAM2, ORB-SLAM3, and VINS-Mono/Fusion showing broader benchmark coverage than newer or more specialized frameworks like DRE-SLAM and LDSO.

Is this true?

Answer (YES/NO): NO